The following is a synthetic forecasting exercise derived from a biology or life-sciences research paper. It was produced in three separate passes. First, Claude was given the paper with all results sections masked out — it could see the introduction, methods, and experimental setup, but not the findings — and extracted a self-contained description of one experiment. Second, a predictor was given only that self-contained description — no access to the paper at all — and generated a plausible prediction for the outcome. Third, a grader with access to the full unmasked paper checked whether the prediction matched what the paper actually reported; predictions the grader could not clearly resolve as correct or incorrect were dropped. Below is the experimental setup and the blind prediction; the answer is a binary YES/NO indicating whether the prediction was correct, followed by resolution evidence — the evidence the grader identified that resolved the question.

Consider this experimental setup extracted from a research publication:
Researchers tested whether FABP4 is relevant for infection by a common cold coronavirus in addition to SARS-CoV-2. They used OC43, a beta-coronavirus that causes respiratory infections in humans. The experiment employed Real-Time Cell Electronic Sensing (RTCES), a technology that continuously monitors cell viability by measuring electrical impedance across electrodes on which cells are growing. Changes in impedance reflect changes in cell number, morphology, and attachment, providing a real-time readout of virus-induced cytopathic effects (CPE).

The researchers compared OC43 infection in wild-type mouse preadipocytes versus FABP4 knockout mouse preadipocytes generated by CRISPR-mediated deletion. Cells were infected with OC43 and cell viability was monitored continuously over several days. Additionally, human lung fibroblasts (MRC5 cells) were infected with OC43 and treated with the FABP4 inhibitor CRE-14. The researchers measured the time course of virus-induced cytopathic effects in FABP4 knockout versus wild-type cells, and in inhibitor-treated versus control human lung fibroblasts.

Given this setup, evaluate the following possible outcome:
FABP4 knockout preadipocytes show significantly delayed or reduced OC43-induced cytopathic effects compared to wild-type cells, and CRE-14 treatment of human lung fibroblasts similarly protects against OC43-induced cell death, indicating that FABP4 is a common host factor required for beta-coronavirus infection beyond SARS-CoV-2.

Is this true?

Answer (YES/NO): YES